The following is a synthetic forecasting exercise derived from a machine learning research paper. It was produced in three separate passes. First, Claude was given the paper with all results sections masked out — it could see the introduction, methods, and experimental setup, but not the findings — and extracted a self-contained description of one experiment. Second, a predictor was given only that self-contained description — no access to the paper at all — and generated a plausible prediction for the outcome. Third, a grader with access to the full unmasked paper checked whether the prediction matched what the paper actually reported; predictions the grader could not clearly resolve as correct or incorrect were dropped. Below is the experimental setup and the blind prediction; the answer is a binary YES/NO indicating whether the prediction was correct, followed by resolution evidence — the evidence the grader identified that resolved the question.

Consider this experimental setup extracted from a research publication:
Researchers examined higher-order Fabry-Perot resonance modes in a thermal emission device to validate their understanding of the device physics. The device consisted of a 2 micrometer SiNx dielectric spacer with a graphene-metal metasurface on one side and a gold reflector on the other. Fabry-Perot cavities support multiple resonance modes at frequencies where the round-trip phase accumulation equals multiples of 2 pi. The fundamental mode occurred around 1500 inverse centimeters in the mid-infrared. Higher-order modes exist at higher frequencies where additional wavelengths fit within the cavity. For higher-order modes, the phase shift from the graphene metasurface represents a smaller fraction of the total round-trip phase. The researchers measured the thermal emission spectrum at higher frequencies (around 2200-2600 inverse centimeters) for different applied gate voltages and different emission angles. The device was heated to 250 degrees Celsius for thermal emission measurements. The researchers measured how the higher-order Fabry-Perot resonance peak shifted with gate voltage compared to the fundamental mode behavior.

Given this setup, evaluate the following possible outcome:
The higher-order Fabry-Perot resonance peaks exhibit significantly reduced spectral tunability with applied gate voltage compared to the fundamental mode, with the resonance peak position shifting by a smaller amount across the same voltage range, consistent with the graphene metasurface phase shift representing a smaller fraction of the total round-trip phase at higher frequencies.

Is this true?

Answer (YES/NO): YES